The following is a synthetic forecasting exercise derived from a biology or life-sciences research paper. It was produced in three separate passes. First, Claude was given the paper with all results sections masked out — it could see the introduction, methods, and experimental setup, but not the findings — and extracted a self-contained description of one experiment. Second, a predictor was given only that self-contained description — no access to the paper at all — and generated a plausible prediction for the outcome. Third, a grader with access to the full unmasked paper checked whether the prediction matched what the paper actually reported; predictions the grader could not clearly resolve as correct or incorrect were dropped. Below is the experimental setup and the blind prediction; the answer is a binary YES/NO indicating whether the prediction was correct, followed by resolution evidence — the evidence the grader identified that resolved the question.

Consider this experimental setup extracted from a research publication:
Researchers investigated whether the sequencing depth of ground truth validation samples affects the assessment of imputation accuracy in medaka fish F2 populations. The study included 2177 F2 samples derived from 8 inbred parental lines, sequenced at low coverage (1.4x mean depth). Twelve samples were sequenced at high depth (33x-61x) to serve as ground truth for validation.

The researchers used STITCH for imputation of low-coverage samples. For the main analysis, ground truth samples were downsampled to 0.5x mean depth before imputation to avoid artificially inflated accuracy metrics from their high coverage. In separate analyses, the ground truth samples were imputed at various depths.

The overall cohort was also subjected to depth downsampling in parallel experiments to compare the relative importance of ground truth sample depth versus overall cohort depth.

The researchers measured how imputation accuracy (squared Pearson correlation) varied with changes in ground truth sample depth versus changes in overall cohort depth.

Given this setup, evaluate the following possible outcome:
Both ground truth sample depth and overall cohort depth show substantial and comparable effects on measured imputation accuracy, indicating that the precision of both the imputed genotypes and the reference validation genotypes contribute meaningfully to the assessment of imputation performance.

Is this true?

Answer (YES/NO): NO